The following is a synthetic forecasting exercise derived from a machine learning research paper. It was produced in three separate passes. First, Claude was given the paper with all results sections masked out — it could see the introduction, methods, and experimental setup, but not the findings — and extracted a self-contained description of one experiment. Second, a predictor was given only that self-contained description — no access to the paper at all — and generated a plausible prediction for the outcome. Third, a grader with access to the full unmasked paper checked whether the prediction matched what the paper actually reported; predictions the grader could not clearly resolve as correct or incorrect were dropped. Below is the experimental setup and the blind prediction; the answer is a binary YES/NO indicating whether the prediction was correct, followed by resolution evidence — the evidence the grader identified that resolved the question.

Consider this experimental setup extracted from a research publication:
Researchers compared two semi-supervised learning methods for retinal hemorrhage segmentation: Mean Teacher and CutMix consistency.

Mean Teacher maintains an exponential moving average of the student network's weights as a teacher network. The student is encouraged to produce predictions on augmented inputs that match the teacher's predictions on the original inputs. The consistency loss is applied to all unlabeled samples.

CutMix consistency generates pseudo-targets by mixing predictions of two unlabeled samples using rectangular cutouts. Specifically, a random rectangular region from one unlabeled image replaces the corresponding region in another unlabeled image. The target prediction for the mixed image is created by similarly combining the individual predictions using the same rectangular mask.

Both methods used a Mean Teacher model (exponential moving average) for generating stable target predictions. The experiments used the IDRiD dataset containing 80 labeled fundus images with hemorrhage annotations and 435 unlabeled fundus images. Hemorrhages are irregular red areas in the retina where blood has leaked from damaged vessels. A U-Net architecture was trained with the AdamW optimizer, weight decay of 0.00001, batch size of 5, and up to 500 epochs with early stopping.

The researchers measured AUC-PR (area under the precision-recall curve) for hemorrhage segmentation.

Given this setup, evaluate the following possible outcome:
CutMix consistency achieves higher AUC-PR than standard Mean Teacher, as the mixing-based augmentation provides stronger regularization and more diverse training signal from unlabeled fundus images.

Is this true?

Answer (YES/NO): NO